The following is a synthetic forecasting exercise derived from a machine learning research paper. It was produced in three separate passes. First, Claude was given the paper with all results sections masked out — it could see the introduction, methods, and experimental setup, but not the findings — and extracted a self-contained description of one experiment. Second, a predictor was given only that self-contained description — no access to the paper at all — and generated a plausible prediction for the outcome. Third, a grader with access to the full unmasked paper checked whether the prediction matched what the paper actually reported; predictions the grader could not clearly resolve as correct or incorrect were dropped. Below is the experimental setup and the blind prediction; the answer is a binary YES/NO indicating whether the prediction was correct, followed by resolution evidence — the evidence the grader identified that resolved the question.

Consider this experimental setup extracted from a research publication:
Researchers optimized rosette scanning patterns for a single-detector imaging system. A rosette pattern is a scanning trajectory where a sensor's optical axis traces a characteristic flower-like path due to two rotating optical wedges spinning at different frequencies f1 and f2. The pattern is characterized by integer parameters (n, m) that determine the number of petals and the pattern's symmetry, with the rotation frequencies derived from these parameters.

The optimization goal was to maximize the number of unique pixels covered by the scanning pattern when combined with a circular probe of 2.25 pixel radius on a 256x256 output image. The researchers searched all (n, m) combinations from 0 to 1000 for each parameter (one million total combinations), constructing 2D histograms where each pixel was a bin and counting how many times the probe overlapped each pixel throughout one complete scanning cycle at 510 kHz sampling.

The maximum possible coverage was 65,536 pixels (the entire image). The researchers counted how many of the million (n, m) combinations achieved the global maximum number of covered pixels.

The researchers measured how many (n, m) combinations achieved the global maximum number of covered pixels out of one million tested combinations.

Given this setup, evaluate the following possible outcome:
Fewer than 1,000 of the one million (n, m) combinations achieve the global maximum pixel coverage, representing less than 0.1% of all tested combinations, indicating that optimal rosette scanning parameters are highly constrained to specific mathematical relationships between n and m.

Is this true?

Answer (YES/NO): NO